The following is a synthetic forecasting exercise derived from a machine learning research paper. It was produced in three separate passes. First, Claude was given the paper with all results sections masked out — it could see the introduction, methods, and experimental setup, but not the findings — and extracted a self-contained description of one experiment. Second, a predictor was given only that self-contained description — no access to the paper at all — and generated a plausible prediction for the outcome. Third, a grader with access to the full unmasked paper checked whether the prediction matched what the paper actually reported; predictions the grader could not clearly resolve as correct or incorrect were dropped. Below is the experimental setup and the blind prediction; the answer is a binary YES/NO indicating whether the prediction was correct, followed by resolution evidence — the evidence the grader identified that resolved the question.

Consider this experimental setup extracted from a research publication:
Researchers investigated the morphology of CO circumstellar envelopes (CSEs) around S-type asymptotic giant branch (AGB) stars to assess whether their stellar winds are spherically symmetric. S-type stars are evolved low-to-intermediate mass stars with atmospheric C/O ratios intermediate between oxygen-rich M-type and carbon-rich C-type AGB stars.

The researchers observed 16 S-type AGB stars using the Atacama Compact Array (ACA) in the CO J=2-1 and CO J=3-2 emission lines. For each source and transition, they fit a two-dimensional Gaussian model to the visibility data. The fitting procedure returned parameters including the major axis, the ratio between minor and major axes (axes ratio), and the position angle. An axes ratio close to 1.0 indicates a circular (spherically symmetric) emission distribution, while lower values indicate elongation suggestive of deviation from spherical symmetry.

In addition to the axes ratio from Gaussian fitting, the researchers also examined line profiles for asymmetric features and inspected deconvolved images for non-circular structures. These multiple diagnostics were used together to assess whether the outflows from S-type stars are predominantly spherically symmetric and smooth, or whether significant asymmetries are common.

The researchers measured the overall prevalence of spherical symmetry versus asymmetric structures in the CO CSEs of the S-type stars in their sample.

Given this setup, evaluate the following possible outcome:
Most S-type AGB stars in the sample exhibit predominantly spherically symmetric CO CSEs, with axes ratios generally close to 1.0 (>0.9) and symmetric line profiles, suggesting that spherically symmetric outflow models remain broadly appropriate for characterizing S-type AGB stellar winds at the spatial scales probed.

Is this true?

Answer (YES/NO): YES